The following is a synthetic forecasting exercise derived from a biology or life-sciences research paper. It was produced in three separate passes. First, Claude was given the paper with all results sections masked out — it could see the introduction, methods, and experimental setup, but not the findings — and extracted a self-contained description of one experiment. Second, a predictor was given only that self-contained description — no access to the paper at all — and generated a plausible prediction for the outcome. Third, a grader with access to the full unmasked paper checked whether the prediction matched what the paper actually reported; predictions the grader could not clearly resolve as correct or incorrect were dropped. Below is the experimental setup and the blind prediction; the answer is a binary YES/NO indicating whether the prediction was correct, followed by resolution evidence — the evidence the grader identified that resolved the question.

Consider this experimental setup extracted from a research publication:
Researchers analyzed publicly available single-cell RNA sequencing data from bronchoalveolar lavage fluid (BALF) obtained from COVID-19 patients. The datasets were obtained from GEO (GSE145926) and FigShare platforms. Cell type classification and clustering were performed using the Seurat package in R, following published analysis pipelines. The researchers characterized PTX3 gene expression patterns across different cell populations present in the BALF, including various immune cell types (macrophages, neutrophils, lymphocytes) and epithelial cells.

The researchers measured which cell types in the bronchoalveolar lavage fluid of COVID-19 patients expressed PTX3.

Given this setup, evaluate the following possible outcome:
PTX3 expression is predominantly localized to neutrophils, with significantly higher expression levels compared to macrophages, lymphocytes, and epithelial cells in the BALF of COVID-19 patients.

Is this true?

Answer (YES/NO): NO